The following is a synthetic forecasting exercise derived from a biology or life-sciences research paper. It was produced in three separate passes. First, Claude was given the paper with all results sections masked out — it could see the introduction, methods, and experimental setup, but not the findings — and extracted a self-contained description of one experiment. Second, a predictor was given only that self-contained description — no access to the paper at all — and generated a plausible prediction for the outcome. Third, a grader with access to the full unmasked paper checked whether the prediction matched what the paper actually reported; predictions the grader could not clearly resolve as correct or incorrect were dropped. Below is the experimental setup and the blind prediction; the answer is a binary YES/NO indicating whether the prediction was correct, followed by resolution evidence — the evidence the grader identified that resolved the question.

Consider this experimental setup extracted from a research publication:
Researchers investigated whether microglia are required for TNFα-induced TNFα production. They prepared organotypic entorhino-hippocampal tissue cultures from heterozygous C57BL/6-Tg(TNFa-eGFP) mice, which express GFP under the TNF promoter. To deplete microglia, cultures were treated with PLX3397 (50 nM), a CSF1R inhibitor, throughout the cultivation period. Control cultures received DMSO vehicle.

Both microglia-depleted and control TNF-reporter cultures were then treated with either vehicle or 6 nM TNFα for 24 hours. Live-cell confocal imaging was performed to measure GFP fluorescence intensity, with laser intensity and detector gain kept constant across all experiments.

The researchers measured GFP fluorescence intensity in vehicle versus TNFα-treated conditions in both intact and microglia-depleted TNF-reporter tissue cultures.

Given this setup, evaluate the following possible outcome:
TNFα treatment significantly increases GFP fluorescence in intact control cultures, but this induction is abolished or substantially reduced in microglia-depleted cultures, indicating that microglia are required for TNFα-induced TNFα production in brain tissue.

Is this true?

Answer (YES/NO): YES